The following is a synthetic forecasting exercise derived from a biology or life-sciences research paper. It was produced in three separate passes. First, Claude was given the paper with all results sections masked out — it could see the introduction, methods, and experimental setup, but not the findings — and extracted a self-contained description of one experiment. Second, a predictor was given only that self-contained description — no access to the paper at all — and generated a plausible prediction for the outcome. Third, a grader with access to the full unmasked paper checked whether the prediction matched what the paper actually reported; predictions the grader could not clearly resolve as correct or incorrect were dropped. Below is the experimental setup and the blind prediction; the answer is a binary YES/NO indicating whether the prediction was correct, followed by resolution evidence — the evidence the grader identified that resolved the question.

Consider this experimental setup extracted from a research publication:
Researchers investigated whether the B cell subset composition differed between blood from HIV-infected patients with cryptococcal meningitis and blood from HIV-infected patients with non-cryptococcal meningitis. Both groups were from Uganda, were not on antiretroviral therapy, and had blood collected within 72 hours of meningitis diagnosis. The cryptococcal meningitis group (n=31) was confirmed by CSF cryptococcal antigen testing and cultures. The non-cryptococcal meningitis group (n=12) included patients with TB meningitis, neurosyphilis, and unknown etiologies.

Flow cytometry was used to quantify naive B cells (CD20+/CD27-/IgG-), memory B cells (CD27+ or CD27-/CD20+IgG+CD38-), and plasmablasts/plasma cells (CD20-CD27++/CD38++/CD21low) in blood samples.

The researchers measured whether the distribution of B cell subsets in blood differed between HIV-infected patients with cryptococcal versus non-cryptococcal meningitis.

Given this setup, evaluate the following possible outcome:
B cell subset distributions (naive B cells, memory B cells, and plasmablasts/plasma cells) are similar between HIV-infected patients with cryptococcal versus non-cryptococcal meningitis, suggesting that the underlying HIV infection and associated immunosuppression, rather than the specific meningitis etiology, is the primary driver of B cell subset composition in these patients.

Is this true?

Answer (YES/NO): YES